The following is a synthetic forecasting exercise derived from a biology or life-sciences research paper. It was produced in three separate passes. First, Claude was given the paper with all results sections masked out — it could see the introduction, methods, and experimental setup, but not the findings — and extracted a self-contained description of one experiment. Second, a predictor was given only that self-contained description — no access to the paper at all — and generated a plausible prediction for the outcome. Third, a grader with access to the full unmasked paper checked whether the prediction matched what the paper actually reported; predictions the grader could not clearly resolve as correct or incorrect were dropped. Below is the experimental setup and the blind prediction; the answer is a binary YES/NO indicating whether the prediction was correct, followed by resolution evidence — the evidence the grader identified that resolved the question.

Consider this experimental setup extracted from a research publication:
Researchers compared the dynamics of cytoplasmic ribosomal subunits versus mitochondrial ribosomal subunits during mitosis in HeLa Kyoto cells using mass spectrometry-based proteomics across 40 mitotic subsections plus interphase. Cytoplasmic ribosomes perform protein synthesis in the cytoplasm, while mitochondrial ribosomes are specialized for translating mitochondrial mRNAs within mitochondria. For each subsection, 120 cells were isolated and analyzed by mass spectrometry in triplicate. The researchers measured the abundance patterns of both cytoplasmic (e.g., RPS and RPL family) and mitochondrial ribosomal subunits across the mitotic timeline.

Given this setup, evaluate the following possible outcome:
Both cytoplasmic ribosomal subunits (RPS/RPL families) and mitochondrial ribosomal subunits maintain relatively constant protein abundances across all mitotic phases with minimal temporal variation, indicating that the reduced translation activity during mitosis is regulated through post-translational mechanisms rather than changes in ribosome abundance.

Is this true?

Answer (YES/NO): NO